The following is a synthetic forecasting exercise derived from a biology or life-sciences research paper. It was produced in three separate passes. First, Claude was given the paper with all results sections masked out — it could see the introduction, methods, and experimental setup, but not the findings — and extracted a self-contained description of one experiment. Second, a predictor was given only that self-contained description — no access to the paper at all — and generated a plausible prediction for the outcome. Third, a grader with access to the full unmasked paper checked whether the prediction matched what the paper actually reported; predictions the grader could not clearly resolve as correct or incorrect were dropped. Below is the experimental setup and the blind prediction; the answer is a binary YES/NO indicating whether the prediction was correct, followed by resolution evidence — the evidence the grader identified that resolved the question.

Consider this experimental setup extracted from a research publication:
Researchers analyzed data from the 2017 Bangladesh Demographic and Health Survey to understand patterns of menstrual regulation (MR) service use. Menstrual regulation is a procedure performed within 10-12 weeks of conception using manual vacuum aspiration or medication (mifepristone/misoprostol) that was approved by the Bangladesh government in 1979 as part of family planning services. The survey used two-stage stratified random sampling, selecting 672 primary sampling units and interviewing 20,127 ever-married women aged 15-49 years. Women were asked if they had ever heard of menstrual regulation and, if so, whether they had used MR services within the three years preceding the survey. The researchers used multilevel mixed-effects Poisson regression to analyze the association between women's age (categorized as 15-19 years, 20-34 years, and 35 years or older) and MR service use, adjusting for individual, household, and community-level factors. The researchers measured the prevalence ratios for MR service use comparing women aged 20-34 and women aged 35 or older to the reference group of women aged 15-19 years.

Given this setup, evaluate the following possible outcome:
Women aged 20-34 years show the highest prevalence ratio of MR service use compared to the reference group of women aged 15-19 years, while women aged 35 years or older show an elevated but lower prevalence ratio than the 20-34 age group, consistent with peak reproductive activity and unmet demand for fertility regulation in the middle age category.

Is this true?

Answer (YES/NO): NO